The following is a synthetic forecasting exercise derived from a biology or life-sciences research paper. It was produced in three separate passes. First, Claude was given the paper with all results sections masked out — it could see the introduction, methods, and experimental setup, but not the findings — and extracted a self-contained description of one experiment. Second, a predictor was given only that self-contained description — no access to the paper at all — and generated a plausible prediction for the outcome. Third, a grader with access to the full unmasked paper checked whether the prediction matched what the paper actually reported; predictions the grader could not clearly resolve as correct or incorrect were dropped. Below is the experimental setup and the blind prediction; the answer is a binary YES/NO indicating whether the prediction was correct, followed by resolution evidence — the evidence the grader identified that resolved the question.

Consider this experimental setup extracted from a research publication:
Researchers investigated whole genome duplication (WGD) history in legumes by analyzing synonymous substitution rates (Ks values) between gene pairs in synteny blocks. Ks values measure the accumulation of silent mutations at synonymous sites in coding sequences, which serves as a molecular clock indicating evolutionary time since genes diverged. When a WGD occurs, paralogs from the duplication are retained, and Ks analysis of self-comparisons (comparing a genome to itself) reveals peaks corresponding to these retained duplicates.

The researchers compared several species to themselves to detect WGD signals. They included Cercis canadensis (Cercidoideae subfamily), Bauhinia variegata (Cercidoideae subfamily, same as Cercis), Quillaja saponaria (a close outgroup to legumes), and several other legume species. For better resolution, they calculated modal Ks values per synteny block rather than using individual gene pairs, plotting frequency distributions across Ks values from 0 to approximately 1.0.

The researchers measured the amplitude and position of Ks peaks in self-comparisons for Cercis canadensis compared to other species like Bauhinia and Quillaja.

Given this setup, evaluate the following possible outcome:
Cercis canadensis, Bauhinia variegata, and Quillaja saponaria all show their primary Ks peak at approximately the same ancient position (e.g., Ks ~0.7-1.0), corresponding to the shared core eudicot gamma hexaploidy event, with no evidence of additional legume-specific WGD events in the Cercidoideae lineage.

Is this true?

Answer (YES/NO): NO